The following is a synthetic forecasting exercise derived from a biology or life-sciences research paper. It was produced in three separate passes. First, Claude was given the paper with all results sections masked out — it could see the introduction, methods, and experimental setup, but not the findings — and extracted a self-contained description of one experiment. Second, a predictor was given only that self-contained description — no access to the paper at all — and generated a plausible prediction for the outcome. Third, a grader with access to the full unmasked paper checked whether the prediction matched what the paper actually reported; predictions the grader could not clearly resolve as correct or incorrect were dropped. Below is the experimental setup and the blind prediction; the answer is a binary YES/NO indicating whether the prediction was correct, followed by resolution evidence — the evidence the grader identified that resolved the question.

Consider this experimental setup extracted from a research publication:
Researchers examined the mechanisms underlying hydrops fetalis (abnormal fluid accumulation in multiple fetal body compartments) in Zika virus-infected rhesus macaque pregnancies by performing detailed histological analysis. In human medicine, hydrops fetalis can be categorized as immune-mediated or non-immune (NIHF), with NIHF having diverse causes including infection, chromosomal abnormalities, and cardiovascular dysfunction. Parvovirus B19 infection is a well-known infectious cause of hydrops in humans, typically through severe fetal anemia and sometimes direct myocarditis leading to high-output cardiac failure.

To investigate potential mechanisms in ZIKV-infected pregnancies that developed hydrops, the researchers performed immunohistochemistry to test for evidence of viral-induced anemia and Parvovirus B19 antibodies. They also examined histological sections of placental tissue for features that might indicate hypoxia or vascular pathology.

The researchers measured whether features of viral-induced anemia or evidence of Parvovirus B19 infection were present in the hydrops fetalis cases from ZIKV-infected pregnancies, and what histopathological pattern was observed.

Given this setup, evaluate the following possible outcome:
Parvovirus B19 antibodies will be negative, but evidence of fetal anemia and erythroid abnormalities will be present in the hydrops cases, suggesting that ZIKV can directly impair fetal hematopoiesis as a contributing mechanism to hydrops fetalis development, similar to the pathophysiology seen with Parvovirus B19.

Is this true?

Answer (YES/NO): NO